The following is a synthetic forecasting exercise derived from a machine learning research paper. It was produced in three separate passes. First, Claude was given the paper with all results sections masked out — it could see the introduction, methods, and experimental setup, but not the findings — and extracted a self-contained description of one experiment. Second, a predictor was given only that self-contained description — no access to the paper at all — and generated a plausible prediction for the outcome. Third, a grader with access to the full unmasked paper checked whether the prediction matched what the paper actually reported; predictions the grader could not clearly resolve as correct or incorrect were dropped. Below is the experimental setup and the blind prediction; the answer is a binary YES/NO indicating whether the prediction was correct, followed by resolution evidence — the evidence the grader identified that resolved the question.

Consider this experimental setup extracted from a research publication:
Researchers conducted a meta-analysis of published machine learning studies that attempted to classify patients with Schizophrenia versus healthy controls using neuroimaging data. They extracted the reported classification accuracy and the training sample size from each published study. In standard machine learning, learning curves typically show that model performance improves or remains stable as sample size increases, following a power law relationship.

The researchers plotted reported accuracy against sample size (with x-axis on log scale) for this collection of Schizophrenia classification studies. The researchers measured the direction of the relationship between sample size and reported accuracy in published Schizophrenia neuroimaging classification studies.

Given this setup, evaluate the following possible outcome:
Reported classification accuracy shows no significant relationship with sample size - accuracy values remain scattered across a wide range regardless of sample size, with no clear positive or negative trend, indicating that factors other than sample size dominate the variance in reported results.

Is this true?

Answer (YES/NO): NO